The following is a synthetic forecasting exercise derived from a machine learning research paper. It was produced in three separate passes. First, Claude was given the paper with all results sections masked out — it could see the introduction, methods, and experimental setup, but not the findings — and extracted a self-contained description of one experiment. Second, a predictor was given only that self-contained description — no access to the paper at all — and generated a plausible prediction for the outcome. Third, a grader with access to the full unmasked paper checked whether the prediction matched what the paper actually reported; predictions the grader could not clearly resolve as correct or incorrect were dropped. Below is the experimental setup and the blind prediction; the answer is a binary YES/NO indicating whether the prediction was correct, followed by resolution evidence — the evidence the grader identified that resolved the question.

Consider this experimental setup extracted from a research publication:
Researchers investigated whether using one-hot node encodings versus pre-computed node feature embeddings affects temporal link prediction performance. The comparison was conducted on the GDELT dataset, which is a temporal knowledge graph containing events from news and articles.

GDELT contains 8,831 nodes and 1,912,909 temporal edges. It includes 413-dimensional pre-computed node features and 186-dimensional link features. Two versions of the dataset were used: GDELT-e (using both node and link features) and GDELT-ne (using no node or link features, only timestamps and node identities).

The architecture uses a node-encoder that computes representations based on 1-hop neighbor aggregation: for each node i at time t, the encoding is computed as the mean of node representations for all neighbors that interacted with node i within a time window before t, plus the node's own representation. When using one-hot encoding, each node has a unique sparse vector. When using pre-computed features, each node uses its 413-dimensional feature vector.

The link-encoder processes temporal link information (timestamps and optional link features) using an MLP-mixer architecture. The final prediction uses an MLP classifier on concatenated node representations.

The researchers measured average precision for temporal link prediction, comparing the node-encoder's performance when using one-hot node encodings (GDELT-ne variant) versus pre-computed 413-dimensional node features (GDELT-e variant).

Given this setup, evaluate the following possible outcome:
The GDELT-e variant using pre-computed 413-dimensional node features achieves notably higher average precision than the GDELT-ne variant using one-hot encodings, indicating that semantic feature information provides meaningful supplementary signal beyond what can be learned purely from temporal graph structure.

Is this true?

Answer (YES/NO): NO